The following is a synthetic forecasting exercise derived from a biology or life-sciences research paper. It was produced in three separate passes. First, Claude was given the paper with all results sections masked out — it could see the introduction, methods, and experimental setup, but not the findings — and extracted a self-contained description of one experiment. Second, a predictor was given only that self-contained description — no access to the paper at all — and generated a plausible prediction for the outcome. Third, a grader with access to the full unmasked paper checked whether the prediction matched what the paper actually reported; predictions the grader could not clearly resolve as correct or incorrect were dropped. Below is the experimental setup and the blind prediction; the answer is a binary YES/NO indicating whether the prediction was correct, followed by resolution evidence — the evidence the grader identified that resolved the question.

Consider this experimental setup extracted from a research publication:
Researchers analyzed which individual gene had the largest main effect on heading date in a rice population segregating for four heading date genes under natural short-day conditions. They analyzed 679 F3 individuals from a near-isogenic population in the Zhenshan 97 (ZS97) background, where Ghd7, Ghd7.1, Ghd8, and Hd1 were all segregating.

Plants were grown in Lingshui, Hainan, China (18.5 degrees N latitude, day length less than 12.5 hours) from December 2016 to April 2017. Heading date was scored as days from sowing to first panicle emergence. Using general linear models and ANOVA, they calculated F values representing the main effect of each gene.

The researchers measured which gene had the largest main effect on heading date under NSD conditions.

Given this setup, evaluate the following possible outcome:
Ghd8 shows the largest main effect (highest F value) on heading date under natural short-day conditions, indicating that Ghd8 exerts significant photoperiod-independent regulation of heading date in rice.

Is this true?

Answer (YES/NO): NO